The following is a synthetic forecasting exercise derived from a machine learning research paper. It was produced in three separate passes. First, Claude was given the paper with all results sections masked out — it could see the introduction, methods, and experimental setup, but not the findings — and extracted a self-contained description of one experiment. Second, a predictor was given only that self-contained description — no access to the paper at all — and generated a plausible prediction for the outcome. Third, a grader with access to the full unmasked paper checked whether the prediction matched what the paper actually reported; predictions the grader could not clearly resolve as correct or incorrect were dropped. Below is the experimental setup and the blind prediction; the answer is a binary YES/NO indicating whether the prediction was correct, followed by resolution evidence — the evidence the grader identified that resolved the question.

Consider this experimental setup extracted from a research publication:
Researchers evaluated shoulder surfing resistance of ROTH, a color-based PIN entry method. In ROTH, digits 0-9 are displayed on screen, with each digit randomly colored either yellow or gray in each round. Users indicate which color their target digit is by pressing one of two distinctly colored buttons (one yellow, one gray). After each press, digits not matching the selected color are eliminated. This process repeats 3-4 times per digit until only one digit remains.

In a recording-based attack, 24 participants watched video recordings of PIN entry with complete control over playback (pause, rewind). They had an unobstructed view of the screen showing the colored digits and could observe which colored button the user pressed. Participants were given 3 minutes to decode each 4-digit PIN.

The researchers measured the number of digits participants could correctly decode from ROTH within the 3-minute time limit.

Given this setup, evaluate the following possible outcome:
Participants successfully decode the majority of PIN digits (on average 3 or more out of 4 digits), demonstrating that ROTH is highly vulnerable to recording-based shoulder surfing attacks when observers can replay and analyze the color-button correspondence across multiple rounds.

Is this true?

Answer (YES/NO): YES